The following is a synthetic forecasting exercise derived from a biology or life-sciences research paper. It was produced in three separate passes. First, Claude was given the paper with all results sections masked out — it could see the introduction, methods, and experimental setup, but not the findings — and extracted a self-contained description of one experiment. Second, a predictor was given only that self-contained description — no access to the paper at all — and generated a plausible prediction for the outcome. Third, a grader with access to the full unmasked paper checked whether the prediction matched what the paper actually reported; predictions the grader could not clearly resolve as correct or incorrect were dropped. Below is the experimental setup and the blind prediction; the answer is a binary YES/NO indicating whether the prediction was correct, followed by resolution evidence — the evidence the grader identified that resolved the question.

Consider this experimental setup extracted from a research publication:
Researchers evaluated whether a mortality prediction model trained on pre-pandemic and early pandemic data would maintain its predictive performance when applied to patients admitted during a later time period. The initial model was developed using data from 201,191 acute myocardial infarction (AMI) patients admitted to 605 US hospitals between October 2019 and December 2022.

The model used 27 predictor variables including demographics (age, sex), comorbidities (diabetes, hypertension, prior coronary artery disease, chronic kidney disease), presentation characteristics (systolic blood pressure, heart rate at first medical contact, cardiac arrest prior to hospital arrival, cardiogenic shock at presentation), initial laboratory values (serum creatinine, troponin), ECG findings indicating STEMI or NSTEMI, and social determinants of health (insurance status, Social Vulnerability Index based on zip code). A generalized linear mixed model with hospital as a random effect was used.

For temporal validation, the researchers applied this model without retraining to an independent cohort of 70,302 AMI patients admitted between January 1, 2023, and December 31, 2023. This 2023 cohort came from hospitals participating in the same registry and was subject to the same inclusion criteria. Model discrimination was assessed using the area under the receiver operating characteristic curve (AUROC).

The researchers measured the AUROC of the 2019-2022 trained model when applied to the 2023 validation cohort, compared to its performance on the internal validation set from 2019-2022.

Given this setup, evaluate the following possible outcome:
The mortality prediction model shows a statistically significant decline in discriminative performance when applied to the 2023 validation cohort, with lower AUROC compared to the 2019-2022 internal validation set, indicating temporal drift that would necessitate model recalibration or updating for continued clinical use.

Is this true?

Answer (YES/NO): NO